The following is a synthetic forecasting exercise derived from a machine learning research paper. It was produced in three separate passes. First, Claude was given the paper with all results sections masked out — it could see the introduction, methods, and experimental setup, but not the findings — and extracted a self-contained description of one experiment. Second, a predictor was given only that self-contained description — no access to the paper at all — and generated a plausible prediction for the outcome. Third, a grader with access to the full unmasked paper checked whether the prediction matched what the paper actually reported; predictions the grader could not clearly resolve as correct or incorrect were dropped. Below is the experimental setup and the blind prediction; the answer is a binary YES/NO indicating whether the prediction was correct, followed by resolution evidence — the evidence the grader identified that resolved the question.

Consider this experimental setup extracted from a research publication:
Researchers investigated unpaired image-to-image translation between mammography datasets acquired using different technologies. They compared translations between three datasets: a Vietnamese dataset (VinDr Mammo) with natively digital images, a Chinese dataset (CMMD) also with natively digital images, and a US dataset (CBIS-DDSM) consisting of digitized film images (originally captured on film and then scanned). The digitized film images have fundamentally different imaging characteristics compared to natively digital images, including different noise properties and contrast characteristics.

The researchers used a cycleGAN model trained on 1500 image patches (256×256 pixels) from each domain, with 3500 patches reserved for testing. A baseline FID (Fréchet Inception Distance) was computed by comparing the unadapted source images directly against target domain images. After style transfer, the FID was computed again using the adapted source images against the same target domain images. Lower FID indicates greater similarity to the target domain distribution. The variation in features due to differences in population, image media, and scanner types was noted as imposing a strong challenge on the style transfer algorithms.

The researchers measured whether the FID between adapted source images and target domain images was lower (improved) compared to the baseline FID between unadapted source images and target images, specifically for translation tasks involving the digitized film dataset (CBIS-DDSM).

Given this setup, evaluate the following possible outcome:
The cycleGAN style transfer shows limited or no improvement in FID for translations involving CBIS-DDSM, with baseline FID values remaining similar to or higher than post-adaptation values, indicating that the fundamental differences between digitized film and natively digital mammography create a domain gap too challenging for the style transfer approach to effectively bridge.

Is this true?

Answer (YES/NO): NO